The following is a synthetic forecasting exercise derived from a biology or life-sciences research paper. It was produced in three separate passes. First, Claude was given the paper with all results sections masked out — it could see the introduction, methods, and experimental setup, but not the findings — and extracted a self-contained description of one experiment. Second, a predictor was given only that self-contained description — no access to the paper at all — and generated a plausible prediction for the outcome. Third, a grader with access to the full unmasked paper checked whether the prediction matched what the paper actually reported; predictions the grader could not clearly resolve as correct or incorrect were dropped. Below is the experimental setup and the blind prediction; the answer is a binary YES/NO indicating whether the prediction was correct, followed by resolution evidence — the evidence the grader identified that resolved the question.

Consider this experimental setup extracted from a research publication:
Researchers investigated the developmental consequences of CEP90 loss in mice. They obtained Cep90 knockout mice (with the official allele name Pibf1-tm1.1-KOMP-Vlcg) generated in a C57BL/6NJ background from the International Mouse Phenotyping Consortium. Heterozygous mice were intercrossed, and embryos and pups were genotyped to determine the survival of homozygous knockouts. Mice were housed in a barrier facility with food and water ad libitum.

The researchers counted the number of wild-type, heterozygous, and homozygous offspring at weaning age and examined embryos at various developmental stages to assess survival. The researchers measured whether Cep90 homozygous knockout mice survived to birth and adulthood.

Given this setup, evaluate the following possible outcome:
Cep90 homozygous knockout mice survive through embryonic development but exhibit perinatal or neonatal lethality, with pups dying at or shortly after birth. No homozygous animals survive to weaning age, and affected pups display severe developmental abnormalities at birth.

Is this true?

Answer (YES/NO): NO